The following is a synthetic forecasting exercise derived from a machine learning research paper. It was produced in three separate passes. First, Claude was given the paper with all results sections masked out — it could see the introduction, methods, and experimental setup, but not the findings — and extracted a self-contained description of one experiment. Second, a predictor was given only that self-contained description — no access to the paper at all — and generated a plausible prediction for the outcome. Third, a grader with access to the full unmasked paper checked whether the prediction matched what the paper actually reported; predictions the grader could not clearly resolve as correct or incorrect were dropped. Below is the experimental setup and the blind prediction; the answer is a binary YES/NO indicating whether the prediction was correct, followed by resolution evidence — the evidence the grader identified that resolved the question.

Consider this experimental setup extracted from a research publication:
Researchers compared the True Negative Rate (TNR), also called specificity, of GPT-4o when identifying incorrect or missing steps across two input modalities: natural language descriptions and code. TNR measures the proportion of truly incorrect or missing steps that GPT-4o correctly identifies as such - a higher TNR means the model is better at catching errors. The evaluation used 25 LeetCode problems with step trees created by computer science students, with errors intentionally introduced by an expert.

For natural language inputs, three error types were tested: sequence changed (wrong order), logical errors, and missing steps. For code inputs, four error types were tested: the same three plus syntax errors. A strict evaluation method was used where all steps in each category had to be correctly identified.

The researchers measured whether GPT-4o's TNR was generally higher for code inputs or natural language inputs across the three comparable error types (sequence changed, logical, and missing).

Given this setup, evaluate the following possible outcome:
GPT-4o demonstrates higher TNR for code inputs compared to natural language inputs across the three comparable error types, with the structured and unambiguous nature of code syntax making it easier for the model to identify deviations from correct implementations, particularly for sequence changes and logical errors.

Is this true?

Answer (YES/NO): YES